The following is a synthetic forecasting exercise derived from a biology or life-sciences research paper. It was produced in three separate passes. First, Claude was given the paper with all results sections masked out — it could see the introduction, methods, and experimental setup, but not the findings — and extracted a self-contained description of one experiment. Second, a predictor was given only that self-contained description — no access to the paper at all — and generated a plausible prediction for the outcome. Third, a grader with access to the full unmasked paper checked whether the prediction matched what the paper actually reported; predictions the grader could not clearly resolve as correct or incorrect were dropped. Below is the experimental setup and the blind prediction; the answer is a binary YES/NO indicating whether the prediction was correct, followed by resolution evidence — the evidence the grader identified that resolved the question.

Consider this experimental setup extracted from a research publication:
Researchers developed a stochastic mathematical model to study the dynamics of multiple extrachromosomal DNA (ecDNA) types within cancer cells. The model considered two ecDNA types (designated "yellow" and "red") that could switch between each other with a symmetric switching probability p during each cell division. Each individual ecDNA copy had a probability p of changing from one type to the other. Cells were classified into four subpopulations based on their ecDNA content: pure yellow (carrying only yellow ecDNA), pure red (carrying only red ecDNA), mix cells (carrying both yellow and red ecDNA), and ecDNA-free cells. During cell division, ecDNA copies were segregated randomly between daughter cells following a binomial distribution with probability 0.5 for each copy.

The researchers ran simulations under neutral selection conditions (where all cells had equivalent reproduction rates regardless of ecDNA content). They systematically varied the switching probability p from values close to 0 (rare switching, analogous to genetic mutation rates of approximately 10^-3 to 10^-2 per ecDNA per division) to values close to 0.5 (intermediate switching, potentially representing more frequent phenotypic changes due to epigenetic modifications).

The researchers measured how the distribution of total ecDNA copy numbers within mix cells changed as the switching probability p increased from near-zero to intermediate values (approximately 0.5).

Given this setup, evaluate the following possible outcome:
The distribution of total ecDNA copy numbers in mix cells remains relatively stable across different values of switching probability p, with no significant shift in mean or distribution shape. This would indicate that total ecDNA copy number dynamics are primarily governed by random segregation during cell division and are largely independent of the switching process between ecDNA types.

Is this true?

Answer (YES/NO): NO